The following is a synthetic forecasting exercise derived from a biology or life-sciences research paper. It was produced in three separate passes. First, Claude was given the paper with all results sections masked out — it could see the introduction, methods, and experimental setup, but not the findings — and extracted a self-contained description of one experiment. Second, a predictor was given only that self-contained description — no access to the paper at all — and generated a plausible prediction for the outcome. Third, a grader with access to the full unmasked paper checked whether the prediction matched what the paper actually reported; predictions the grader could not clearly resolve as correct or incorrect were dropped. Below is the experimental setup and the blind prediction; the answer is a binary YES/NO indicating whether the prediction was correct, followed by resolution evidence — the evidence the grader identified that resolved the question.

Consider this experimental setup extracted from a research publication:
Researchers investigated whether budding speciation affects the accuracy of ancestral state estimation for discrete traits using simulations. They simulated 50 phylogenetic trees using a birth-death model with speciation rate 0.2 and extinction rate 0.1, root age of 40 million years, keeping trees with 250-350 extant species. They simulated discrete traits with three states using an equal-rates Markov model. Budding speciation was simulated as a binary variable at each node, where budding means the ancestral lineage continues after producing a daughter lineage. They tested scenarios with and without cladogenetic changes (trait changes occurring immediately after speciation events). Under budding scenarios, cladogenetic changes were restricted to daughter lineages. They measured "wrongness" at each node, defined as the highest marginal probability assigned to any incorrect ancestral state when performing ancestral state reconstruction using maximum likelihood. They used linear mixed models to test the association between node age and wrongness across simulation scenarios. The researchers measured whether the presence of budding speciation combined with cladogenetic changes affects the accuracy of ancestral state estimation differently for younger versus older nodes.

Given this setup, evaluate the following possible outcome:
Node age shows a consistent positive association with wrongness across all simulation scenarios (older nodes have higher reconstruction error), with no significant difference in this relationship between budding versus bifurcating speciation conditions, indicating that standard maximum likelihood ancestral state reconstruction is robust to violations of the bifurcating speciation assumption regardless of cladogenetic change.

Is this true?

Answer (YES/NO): NO